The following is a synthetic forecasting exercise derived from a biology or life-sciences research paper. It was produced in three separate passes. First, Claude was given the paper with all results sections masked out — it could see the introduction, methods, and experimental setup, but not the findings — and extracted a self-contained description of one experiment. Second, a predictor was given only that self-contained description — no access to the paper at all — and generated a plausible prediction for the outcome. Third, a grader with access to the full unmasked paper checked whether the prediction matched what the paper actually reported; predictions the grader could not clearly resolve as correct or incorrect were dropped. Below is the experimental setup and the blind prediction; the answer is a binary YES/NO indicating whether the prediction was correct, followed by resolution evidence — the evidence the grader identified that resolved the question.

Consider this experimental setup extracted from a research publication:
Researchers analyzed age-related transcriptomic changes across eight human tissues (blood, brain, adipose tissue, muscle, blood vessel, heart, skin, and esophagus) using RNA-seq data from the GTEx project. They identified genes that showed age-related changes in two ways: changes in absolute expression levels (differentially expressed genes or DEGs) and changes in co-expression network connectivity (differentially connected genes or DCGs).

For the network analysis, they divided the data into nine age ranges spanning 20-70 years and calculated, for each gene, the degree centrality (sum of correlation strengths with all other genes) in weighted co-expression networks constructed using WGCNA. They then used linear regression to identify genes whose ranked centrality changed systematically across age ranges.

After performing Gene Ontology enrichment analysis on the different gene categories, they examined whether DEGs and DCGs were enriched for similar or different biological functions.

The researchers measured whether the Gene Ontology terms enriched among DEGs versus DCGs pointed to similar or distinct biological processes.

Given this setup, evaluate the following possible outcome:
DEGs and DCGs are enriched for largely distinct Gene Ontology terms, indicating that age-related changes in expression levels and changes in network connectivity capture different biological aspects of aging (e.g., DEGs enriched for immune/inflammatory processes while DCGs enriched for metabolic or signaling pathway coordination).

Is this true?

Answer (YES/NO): NO